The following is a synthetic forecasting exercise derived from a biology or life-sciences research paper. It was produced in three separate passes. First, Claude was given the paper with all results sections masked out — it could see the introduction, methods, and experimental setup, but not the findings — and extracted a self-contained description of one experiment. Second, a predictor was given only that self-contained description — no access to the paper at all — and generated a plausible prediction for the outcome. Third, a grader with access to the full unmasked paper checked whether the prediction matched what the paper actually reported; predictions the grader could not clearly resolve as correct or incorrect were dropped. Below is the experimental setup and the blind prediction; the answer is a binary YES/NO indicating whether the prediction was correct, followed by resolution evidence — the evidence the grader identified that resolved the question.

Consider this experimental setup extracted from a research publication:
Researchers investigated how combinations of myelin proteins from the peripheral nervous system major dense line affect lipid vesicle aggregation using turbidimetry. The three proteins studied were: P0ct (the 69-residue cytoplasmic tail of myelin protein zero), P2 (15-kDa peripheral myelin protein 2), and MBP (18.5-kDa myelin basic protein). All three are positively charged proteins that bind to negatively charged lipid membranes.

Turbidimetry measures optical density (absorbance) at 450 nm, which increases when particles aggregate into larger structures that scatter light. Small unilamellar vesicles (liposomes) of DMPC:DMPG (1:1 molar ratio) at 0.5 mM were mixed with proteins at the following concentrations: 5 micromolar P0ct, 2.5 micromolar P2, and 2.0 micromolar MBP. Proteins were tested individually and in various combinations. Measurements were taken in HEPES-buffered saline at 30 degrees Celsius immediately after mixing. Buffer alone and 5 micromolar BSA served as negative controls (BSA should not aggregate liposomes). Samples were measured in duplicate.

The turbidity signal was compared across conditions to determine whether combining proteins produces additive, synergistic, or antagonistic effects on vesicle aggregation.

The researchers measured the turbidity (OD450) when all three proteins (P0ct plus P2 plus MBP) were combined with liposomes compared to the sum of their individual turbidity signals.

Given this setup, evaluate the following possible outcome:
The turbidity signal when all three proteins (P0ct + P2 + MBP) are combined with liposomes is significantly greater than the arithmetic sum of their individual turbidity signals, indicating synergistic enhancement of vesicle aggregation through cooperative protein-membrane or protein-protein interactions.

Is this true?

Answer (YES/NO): YES